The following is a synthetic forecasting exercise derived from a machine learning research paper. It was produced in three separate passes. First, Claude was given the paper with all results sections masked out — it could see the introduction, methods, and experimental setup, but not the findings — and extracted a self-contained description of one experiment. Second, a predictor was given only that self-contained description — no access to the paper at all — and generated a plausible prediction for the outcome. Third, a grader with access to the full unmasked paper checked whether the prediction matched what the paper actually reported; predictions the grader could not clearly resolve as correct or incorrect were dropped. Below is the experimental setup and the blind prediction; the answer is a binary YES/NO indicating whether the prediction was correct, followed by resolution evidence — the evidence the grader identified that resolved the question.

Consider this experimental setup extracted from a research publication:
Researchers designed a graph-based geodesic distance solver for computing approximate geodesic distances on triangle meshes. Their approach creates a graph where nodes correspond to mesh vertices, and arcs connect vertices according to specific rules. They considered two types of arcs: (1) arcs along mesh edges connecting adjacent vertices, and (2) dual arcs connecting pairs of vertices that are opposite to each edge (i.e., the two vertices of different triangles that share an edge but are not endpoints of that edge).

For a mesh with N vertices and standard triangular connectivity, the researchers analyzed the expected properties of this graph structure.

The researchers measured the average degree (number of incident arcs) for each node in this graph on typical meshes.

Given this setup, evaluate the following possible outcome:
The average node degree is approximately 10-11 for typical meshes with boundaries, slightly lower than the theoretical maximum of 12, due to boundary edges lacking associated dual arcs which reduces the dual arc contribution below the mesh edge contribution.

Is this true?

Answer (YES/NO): NO